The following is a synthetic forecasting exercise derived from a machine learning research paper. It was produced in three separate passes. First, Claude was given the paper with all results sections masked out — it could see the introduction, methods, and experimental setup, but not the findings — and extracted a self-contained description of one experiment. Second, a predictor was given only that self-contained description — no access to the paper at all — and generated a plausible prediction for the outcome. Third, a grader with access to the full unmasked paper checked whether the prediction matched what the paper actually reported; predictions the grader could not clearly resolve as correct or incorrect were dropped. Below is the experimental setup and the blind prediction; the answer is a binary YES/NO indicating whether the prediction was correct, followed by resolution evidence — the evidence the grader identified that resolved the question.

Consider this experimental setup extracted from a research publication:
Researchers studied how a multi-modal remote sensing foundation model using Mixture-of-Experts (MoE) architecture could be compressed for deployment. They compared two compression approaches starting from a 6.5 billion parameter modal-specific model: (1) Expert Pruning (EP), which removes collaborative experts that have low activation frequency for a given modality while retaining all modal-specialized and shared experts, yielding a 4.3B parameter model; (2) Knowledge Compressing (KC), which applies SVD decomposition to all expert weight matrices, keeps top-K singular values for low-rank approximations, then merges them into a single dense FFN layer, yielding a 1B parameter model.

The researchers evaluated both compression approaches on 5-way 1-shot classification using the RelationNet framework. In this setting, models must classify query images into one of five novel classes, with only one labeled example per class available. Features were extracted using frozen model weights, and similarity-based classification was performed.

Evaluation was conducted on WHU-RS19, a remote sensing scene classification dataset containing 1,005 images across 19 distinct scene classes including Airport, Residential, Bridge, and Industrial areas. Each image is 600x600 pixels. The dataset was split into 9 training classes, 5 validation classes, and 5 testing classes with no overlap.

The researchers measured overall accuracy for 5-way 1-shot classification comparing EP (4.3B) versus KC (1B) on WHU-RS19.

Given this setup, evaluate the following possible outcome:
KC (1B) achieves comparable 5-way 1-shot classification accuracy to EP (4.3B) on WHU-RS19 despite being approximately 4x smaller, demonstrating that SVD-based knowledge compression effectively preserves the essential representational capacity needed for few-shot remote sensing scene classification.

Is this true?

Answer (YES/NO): YES